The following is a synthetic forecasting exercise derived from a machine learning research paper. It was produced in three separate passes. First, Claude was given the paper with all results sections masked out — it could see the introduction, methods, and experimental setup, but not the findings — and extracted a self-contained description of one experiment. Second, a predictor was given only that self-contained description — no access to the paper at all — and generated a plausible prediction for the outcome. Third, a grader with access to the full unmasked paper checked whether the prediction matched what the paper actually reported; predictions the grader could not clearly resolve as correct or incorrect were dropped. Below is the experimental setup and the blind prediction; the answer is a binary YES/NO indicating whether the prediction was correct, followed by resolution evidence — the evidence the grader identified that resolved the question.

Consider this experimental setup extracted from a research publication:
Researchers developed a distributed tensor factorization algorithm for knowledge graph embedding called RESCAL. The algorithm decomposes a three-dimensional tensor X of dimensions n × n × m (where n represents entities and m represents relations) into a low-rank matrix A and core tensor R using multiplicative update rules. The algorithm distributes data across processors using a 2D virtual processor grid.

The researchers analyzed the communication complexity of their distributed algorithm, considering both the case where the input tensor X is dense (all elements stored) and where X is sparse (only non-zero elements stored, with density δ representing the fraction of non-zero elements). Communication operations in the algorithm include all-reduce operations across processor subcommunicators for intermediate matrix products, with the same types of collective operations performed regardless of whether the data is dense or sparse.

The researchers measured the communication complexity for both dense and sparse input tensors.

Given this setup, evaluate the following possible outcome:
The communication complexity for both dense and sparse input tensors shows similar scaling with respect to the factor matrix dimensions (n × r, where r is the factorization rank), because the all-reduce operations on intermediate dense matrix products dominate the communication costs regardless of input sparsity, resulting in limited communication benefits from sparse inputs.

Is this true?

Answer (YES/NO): YES